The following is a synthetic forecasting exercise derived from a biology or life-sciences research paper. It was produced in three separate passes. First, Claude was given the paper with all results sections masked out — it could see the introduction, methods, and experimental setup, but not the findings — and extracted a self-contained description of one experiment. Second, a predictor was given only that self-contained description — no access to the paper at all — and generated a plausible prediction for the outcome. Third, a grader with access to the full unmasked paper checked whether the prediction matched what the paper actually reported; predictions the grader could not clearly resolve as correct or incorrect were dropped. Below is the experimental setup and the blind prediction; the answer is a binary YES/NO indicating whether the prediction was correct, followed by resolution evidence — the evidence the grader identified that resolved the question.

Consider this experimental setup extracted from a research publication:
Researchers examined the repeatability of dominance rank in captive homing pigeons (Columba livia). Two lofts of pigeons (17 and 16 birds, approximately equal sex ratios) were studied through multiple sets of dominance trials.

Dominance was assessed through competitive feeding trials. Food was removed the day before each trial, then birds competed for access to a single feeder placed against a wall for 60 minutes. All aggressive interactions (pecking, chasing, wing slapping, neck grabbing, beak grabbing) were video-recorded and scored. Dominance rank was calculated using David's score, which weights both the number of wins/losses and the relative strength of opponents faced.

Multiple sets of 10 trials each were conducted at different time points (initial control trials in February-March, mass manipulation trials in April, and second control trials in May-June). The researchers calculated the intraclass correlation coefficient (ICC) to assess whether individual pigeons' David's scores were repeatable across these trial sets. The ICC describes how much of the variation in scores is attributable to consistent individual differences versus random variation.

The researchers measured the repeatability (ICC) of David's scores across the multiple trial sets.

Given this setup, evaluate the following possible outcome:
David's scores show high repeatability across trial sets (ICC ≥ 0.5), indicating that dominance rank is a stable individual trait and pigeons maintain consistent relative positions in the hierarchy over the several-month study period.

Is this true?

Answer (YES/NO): YES